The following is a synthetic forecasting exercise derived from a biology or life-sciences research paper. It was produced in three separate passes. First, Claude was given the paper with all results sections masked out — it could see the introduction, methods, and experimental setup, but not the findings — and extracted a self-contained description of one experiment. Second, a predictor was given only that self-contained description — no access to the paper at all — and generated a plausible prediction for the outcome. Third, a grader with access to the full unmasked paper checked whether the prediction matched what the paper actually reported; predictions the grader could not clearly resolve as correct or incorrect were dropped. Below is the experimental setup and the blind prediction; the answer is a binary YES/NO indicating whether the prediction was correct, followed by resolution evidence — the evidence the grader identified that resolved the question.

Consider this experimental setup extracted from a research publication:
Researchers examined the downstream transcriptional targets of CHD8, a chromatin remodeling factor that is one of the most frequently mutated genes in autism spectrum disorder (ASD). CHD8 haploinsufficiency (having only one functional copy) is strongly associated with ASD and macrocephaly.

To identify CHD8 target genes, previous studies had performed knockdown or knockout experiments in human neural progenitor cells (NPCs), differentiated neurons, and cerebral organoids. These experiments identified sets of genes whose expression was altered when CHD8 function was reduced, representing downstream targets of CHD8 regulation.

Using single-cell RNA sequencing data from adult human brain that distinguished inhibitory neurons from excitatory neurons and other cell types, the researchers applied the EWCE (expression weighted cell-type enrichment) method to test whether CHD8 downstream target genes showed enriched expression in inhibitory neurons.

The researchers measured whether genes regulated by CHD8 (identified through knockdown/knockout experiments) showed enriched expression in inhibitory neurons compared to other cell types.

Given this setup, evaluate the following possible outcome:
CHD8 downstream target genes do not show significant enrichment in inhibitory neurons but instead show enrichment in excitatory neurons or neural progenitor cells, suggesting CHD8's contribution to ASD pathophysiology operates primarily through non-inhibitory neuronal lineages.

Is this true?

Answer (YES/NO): NO